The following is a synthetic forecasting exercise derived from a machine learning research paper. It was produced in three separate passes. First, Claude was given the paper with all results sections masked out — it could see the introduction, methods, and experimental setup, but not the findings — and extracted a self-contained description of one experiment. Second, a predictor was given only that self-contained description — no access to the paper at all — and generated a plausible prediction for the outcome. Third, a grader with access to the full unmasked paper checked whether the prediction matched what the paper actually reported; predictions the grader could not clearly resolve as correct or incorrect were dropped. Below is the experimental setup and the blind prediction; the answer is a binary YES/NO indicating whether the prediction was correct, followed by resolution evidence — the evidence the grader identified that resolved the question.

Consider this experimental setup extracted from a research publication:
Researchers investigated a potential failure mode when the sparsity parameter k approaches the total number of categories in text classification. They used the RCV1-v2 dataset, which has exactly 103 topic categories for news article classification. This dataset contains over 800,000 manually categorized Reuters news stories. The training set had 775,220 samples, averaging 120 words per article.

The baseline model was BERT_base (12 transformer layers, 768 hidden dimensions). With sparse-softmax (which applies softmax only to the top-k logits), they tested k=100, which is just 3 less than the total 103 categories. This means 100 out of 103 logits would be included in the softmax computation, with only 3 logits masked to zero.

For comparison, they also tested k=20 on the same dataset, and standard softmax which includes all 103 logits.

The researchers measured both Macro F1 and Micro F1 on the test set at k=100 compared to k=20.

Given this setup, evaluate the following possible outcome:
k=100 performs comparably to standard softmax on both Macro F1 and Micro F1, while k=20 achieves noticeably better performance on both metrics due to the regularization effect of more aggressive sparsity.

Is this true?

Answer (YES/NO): NO